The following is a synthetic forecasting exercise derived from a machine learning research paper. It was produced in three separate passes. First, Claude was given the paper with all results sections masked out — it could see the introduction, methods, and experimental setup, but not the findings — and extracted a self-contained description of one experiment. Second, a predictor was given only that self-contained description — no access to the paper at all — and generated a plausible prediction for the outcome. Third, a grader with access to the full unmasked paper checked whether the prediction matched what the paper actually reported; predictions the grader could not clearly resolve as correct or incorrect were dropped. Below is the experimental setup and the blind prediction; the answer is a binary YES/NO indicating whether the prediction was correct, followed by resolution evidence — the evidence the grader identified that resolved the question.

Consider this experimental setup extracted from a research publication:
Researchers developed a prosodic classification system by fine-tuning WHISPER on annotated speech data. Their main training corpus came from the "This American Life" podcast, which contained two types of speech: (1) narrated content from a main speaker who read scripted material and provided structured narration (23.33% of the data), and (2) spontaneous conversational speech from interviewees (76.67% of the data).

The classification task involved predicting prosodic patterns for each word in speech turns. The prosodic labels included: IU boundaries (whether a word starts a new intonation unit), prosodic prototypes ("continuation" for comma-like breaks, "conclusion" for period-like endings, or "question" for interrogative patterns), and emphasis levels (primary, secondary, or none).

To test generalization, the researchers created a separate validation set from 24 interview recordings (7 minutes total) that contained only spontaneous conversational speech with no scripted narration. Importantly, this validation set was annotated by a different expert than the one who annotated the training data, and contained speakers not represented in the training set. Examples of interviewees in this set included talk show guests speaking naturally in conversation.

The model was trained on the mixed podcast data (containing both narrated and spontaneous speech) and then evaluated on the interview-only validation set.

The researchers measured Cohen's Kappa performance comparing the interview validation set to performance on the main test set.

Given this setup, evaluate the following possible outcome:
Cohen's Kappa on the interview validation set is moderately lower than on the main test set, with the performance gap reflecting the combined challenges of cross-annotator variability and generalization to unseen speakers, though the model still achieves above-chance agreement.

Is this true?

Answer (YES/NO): NO